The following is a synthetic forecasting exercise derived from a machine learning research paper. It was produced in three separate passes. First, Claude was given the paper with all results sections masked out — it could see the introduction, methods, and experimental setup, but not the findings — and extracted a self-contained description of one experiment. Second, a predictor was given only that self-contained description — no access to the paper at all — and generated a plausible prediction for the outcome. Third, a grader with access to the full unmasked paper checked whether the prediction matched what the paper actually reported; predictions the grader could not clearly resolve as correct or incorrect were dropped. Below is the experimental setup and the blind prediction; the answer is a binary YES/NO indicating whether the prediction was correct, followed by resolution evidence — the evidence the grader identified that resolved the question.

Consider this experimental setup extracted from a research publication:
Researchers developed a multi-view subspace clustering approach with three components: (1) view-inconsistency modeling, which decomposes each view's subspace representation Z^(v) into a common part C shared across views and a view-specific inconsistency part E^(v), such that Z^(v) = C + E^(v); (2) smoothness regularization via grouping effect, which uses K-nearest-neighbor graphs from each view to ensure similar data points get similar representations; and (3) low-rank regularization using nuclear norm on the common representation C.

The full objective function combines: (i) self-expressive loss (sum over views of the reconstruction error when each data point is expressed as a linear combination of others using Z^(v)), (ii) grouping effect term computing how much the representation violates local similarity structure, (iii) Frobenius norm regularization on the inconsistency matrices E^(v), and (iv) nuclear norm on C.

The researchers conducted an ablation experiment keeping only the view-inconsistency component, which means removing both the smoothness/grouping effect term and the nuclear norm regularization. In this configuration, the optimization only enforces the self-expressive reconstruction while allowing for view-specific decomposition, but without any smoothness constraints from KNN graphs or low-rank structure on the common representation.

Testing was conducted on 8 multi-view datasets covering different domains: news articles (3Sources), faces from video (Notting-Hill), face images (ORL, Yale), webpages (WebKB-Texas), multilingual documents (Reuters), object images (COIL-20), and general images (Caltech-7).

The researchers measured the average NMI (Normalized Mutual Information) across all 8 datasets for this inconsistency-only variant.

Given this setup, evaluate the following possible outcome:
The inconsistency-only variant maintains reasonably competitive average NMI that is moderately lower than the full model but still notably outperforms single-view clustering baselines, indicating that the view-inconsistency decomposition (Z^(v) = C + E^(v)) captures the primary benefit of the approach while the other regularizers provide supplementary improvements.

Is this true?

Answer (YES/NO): NO